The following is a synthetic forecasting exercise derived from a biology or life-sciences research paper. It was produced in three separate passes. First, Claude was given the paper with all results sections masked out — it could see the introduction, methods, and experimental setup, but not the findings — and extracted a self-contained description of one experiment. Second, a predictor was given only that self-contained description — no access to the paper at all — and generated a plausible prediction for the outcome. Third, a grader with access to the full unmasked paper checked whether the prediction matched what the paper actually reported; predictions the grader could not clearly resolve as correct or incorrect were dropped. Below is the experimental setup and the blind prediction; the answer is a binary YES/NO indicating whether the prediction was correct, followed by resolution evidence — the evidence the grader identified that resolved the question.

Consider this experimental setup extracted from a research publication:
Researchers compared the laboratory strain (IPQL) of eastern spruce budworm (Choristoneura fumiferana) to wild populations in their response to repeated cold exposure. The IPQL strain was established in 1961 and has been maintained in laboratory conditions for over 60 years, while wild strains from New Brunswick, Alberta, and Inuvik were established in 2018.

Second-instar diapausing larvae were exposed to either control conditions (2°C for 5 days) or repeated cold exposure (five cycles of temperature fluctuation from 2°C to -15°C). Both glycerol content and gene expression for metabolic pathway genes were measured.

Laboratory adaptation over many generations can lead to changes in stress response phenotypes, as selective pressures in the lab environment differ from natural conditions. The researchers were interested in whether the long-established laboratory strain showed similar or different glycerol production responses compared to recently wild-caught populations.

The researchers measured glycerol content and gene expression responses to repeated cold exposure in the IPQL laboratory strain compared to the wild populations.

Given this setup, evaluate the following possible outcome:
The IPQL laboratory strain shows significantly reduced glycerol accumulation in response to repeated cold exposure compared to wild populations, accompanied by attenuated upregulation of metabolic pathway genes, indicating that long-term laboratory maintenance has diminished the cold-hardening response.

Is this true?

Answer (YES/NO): NO